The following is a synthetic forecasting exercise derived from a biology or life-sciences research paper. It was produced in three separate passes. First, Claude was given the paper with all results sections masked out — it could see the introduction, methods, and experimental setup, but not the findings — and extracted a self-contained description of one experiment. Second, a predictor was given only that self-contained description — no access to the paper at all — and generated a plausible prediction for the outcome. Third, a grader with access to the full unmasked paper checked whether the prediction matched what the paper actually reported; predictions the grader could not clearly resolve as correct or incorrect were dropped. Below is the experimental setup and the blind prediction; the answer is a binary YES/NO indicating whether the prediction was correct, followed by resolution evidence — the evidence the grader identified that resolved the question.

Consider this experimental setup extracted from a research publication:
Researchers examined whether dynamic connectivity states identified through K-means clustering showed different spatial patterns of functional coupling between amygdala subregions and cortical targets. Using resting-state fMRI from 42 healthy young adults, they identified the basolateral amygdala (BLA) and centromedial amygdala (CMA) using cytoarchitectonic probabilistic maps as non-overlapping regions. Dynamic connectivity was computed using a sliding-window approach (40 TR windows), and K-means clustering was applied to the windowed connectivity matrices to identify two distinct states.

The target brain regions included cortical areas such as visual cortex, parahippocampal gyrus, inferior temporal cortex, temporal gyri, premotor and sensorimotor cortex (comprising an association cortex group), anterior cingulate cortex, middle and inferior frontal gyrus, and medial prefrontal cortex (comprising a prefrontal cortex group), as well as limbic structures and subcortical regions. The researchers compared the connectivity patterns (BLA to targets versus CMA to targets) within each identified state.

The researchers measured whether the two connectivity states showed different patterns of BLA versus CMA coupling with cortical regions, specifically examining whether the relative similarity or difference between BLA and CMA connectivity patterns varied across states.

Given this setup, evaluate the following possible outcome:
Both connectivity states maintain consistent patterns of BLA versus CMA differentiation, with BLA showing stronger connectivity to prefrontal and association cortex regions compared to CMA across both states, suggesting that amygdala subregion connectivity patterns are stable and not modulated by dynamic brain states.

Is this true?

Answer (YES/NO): NO